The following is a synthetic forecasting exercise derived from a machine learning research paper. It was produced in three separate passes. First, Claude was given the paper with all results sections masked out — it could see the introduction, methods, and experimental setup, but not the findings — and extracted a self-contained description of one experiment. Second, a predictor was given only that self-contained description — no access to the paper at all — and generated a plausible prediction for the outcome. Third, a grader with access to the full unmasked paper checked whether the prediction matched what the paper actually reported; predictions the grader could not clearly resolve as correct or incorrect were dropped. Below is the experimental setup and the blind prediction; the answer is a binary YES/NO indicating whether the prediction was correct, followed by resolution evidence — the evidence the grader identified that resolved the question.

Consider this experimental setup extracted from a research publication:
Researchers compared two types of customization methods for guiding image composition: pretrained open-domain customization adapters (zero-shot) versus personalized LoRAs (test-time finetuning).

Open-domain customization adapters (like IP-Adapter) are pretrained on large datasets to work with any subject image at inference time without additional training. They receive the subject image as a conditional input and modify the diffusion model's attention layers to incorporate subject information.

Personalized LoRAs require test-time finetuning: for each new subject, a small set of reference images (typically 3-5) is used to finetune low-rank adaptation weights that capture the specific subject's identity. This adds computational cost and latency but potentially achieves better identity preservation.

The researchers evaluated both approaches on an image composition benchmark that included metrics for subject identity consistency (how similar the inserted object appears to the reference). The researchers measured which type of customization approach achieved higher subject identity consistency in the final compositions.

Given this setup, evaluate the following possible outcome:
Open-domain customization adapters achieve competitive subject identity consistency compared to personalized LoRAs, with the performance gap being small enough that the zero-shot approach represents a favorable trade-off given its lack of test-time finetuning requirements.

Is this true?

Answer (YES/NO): NO